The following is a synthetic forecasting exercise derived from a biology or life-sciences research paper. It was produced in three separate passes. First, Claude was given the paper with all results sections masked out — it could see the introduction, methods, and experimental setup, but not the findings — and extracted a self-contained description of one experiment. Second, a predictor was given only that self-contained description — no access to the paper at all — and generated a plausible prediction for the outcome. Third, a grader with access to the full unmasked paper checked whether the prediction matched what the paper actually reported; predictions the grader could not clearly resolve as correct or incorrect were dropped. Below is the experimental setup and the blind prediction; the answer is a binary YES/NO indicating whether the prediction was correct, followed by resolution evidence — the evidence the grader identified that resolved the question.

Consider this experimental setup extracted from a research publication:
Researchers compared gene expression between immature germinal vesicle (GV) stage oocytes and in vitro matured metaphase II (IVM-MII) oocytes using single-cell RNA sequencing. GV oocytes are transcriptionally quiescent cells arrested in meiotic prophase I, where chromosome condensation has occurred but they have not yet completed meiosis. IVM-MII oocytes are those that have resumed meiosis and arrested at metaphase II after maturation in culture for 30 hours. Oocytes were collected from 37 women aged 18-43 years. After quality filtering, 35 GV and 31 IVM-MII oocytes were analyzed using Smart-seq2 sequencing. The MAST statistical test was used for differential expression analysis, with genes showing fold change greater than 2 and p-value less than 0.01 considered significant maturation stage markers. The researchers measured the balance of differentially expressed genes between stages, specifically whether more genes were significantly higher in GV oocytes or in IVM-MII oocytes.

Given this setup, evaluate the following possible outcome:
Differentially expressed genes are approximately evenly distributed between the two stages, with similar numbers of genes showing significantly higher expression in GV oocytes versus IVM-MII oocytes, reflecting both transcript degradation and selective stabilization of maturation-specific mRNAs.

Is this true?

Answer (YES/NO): NO